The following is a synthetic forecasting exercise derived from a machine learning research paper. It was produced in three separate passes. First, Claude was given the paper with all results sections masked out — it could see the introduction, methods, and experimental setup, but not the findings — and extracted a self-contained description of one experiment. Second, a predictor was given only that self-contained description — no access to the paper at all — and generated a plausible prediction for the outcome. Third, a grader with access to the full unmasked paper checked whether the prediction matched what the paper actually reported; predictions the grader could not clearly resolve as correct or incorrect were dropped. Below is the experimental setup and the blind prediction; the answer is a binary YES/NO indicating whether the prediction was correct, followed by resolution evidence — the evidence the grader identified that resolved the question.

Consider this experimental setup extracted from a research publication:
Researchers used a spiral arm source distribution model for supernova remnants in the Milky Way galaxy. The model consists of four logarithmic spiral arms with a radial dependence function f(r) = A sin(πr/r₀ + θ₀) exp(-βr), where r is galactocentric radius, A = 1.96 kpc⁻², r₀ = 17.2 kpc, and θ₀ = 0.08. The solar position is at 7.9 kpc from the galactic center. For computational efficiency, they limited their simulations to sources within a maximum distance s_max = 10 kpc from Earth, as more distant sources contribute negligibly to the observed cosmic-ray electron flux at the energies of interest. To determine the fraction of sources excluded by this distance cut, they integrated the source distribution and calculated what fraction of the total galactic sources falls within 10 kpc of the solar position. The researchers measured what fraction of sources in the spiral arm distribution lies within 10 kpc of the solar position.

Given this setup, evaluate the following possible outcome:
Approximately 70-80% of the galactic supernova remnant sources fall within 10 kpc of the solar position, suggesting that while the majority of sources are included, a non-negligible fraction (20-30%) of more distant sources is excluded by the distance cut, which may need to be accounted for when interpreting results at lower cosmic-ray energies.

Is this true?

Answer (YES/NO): NO